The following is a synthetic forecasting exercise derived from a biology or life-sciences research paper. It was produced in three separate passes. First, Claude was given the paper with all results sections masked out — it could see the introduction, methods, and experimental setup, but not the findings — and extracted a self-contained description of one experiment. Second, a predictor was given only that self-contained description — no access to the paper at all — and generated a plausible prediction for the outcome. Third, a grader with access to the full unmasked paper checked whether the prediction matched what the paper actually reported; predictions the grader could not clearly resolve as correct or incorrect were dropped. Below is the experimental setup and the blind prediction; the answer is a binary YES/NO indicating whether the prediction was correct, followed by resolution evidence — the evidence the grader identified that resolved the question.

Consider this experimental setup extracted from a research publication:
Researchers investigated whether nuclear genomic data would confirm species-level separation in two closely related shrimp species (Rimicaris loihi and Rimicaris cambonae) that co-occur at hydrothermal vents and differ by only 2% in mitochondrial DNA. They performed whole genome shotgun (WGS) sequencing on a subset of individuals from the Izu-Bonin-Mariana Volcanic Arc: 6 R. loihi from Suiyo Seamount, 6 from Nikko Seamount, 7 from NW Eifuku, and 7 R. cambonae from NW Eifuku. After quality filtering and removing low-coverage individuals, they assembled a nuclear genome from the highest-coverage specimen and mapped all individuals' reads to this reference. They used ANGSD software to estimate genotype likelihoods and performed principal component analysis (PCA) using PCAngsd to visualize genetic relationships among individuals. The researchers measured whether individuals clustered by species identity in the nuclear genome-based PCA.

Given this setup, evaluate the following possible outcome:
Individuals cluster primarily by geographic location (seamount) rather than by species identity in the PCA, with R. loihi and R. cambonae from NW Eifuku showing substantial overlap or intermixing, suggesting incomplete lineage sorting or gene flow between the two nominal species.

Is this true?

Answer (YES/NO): NO